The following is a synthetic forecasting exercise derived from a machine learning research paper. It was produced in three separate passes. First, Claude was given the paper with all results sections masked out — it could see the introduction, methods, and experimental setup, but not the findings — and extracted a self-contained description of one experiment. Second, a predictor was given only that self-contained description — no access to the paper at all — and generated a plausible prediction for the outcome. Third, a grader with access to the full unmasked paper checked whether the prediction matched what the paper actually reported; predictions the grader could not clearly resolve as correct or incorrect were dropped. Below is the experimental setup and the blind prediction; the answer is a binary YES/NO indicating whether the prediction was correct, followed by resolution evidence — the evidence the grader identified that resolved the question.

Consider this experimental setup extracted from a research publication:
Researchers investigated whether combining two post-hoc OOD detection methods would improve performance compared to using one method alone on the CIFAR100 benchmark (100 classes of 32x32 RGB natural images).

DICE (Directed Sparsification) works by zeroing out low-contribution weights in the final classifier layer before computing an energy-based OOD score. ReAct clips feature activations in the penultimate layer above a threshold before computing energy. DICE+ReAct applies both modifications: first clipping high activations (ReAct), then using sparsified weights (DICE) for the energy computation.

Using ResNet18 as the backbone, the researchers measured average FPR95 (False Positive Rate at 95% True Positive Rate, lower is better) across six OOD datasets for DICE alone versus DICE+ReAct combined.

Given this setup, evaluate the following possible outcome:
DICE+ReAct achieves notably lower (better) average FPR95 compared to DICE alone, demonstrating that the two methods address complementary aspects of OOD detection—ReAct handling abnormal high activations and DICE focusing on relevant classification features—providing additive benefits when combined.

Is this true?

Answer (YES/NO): NO